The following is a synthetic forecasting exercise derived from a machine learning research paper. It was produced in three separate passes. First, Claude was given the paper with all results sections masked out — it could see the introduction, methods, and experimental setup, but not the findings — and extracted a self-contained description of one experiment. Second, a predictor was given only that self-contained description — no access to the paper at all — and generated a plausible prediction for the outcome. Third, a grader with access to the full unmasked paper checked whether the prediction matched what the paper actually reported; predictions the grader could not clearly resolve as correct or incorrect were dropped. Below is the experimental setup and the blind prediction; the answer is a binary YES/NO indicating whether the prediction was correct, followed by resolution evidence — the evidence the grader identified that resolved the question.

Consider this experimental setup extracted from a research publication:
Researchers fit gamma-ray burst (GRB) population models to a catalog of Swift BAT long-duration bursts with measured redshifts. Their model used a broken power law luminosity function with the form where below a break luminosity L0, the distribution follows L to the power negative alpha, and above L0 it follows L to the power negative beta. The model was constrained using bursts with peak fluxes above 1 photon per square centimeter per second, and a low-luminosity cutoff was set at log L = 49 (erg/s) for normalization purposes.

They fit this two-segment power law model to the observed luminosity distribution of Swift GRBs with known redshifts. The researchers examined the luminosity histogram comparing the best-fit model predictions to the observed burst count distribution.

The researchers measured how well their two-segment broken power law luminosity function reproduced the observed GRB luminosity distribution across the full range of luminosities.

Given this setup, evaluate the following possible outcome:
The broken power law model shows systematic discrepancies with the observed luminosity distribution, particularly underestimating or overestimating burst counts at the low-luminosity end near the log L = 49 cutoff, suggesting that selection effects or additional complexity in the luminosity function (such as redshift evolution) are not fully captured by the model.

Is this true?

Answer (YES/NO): YES